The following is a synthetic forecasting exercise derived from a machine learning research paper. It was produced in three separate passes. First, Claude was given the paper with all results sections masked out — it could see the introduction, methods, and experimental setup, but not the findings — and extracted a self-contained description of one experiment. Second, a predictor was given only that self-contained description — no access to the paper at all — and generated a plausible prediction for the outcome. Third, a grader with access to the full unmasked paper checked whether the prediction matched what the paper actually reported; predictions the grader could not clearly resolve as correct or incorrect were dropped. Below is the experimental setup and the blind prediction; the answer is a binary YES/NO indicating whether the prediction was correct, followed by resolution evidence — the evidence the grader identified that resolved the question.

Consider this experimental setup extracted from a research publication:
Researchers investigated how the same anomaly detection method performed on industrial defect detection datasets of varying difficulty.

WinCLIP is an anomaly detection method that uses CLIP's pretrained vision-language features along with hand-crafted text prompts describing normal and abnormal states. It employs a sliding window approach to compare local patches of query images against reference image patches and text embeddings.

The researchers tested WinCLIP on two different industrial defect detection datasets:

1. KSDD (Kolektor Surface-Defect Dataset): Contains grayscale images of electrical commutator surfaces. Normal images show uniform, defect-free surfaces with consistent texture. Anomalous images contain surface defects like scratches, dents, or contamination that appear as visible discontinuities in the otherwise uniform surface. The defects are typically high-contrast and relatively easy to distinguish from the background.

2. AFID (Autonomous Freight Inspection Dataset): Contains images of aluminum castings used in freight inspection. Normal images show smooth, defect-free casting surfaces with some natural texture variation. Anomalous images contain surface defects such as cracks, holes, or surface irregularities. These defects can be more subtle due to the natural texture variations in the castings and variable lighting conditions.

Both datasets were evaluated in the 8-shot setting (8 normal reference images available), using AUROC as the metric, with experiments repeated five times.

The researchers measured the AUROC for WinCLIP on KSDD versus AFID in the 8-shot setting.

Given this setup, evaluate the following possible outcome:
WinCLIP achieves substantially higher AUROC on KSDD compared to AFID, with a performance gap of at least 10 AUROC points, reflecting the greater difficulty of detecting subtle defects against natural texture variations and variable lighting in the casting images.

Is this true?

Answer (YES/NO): YES